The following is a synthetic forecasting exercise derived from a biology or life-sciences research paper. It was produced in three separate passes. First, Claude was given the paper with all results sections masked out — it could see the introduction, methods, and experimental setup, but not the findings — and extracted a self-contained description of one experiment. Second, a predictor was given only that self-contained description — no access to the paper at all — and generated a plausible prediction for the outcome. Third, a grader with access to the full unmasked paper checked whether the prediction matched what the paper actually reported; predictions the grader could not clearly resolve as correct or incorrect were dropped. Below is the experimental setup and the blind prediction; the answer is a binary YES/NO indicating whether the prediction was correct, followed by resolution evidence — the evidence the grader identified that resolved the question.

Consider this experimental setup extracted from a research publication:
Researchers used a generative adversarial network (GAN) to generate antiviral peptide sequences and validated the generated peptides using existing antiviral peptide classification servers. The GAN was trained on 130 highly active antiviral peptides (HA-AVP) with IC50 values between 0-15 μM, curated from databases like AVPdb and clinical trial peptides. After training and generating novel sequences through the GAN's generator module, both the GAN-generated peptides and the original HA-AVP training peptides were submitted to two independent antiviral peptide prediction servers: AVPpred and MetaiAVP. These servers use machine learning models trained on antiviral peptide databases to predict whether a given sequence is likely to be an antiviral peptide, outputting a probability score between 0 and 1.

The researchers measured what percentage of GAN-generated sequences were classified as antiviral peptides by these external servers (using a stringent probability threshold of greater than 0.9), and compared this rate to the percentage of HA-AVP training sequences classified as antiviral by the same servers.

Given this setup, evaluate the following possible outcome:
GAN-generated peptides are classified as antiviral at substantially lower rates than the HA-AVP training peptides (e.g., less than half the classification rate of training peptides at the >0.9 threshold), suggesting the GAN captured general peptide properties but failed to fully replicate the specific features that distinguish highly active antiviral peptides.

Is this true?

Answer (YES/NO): NO